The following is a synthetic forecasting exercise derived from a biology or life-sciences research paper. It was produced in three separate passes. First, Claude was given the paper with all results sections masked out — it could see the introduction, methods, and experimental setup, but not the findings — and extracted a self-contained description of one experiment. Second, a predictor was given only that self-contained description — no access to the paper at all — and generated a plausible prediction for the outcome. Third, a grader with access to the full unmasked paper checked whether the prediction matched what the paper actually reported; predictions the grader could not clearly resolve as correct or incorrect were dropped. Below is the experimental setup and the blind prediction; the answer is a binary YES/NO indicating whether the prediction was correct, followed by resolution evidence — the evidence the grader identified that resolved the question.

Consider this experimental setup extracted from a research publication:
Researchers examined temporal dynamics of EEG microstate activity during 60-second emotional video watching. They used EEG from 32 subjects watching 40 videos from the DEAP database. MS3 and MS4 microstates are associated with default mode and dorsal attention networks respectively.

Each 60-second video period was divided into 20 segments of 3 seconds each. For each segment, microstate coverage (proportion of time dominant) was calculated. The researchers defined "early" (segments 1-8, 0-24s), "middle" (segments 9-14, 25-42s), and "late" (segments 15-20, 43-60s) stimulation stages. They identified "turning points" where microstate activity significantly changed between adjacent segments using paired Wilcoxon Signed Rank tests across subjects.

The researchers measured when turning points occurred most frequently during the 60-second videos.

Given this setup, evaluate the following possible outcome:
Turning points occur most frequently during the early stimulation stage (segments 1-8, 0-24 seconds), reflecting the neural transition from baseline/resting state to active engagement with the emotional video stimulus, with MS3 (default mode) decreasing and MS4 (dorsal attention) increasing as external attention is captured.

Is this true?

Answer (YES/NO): NO